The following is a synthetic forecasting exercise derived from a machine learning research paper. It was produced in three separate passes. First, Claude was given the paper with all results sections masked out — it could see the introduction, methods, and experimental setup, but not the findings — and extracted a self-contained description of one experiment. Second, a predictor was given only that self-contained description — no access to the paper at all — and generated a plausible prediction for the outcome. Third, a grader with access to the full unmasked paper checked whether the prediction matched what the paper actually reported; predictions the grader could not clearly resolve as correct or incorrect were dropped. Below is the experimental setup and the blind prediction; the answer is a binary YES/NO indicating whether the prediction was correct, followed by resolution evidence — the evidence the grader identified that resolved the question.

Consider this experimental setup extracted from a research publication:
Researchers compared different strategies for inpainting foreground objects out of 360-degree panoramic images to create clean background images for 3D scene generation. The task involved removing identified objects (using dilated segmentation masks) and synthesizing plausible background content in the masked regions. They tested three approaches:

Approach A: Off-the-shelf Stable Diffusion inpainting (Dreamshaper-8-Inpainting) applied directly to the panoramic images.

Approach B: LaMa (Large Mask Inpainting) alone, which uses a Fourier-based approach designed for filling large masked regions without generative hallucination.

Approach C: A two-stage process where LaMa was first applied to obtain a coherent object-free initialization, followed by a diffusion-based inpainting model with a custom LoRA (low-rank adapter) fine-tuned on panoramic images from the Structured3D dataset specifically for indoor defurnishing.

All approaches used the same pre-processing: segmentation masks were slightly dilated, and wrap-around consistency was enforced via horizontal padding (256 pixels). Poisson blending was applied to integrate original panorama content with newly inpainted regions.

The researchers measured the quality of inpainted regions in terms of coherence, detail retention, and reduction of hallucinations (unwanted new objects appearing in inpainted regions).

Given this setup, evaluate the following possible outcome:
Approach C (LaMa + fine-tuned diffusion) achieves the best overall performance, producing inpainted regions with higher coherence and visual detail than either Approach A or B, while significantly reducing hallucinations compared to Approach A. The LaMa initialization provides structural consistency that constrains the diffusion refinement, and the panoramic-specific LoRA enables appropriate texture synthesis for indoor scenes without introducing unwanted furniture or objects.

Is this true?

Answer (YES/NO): YES